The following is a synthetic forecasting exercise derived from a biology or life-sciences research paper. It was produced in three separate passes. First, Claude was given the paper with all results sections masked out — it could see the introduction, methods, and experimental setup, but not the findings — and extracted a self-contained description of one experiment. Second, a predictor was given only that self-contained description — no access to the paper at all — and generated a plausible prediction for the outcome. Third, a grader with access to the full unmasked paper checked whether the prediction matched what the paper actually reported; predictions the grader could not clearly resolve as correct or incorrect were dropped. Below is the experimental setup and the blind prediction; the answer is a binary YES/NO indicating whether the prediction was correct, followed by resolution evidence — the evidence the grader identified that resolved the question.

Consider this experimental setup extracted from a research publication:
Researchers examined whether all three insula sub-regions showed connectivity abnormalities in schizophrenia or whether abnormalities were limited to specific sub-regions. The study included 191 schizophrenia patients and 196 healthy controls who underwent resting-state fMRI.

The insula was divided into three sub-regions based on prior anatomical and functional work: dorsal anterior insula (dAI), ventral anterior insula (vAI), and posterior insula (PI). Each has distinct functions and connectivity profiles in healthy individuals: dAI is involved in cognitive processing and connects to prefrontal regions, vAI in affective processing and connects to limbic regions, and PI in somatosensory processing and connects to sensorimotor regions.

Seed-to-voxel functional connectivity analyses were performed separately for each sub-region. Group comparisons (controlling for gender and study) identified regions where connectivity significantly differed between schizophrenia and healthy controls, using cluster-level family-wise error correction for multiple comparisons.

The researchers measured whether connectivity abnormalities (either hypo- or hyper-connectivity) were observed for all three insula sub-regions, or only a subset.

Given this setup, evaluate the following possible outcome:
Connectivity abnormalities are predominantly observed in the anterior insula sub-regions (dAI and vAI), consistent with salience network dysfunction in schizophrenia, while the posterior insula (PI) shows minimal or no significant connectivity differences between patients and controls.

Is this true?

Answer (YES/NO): NO